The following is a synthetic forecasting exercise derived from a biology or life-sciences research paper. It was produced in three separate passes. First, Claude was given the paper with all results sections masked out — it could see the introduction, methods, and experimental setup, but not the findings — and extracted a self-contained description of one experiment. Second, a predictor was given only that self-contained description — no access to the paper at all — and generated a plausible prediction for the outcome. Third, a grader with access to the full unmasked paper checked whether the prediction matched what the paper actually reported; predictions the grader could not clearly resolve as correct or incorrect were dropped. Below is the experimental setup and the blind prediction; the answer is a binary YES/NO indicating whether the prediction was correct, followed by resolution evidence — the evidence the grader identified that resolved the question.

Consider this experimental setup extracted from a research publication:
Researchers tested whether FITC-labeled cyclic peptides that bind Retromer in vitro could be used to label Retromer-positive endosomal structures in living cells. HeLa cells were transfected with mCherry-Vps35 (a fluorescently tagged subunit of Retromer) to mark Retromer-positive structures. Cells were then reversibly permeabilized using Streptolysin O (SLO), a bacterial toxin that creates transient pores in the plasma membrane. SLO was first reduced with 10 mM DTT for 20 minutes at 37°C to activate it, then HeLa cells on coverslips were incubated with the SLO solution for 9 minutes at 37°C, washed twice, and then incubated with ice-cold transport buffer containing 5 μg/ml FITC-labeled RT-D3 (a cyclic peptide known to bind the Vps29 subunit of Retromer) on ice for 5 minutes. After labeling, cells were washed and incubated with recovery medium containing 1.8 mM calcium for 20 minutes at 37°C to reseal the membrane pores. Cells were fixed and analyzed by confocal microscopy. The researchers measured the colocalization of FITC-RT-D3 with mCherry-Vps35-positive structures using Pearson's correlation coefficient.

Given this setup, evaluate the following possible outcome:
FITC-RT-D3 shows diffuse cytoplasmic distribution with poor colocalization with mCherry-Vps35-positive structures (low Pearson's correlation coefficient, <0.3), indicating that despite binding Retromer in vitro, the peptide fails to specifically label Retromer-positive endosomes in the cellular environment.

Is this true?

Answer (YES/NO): NO